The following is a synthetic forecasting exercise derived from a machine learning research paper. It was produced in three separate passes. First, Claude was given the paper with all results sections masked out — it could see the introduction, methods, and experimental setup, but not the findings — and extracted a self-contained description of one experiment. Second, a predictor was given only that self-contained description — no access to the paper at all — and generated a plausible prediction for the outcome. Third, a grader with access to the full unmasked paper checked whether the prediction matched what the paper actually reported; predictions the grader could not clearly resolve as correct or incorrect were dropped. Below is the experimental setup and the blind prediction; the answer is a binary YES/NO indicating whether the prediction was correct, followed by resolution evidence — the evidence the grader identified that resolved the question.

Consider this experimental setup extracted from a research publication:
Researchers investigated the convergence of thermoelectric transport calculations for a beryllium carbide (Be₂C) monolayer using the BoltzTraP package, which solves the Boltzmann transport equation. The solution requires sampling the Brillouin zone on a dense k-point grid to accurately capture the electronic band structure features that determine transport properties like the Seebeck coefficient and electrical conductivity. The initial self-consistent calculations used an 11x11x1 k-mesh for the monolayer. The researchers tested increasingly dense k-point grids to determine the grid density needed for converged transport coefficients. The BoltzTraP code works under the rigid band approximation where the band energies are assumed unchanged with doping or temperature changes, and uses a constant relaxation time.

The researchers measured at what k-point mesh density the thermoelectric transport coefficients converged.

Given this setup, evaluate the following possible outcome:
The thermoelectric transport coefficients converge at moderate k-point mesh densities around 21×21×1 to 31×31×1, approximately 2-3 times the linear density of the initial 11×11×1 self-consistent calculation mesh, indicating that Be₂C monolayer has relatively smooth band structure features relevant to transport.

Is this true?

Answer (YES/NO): NO